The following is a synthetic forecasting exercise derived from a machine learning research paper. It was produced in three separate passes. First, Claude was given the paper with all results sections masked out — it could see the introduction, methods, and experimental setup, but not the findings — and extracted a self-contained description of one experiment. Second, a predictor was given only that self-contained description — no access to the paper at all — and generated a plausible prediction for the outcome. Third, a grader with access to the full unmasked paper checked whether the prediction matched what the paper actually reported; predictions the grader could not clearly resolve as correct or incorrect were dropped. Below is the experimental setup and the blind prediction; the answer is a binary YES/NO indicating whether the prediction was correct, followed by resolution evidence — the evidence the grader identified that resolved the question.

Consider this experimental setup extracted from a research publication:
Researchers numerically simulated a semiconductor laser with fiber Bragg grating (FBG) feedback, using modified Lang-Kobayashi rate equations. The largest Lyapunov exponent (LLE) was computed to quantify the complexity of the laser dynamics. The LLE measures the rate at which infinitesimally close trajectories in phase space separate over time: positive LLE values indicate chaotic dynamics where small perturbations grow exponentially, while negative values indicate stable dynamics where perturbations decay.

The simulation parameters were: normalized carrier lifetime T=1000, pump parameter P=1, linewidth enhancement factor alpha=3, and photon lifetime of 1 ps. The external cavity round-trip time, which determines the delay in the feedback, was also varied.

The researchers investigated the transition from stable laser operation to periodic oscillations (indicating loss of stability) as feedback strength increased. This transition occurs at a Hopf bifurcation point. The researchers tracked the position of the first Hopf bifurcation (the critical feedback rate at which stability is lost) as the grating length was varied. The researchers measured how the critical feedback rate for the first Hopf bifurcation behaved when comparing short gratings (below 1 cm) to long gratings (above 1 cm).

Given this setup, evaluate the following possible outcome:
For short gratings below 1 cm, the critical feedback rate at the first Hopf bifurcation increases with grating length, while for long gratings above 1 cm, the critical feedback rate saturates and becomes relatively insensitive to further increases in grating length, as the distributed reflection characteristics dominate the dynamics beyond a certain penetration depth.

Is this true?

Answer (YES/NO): NO